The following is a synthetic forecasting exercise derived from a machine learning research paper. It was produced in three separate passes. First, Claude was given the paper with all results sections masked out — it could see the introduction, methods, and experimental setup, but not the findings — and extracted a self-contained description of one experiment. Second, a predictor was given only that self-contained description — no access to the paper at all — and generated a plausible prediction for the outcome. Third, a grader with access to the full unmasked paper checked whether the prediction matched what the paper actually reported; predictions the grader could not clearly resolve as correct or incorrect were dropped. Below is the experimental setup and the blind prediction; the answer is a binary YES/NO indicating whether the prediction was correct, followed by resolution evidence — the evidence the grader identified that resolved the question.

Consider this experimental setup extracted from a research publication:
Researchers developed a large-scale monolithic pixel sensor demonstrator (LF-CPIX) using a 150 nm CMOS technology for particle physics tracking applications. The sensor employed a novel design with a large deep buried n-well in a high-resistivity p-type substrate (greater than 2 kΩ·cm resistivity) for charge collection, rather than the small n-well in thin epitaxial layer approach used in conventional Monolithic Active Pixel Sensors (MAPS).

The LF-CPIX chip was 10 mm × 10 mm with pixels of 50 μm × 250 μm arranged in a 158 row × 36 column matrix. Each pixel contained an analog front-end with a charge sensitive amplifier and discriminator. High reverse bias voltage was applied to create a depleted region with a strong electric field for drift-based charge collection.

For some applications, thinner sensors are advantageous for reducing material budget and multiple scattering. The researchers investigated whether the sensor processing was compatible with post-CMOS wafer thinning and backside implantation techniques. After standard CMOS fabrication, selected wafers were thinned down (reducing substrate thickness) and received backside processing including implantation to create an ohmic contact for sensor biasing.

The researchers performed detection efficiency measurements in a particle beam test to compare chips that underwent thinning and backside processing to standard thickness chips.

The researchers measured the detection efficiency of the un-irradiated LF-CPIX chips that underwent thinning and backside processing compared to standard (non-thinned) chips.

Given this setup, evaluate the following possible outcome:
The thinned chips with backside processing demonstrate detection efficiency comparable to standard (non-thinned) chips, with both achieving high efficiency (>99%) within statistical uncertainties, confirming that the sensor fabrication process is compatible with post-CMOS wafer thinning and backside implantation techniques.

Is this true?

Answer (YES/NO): YES